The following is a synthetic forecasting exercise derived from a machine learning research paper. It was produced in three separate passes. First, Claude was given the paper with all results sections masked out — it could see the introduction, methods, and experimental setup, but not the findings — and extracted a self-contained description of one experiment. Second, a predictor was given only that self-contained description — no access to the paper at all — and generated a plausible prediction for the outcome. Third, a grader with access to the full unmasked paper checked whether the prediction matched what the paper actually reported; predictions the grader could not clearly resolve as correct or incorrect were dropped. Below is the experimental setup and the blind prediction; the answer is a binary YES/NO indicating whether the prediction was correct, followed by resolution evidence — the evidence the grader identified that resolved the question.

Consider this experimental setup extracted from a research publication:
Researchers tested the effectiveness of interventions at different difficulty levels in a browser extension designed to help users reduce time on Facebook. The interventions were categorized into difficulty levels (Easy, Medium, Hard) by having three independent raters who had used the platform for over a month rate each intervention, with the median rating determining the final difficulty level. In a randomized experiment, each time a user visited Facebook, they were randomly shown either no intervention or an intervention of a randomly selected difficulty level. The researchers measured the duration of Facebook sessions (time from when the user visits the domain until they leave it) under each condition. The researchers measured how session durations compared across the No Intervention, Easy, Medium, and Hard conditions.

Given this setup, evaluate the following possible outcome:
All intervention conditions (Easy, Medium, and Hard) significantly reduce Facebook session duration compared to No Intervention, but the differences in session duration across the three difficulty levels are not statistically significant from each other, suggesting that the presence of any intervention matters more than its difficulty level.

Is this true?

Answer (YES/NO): NO